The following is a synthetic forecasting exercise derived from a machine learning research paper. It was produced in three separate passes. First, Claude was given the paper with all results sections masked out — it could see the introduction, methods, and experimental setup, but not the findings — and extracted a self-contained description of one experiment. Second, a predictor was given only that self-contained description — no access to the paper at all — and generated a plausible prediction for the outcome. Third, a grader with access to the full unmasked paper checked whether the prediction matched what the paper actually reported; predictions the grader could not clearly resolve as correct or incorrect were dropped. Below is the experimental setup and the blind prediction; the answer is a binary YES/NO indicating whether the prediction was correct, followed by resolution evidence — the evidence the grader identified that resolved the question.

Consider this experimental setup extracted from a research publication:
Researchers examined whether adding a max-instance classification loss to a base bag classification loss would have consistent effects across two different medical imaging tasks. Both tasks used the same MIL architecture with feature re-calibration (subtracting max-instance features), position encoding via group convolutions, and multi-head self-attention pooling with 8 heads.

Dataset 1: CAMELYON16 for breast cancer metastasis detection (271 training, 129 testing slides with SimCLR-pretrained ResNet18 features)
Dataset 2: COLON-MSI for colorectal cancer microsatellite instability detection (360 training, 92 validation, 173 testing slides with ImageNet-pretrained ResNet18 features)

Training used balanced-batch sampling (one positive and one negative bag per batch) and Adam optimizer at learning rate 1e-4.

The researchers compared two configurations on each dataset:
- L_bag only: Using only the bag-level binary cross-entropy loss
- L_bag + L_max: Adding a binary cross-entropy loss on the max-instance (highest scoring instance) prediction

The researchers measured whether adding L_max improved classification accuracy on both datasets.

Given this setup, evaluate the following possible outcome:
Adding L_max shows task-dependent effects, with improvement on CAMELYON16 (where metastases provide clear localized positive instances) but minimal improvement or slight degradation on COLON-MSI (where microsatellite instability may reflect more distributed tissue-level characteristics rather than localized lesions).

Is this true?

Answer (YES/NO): YES